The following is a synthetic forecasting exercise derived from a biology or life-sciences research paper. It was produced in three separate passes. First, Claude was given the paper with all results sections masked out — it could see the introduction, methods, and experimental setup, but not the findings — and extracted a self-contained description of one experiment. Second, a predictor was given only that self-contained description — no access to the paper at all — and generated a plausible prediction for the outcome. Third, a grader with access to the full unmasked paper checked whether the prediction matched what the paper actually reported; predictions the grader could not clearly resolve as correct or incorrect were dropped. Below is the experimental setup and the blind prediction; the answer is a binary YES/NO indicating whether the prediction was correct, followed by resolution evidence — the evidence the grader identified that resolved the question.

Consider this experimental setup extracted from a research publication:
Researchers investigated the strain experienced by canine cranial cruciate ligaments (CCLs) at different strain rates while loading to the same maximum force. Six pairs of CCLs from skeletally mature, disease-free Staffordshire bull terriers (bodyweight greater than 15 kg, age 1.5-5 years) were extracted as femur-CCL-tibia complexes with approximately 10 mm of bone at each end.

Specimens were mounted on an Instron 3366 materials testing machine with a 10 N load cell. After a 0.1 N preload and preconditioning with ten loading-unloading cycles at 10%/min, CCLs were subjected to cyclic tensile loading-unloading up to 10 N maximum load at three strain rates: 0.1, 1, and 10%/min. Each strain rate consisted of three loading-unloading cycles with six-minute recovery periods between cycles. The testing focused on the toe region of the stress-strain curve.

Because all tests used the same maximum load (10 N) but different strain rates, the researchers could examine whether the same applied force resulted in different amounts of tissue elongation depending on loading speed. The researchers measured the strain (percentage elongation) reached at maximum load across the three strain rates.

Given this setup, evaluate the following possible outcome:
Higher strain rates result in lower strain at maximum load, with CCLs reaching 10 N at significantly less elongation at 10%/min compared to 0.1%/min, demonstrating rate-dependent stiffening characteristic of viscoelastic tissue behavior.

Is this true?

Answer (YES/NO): NO